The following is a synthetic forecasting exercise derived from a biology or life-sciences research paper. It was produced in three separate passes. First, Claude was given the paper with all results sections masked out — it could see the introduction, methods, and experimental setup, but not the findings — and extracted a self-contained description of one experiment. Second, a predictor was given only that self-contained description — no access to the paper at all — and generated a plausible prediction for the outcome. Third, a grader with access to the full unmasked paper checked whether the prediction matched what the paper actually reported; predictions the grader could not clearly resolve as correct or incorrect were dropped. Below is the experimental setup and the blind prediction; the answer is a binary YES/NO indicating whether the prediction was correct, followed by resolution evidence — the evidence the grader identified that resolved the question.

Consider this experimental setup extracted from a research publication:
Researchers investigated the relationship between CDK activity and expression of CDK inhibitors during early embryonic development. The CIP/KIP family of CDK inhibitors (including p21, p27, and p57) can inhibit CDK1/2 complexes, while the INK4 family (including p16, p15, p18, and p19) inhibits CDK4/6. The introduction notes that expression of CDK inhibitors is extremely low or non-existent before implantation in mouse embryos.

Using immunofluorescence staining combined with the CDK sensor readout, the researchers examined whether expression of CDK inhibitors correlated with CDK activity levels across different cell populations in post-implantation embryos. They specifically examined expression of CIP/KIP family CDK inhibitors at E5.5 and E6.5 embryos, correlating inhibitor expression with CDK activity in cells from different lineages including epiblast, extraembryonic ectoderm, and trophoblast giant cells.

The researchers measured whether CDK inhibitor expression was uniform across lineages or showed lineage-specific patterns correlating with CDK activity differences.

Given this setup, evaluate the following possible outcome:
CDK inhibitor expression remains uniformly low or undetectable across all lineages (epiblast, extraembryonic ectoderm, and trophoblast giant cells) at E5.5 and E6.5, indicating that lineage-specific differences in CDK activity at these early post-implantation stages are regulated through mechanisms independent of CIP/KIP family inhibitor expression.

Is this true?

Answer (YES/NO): NO